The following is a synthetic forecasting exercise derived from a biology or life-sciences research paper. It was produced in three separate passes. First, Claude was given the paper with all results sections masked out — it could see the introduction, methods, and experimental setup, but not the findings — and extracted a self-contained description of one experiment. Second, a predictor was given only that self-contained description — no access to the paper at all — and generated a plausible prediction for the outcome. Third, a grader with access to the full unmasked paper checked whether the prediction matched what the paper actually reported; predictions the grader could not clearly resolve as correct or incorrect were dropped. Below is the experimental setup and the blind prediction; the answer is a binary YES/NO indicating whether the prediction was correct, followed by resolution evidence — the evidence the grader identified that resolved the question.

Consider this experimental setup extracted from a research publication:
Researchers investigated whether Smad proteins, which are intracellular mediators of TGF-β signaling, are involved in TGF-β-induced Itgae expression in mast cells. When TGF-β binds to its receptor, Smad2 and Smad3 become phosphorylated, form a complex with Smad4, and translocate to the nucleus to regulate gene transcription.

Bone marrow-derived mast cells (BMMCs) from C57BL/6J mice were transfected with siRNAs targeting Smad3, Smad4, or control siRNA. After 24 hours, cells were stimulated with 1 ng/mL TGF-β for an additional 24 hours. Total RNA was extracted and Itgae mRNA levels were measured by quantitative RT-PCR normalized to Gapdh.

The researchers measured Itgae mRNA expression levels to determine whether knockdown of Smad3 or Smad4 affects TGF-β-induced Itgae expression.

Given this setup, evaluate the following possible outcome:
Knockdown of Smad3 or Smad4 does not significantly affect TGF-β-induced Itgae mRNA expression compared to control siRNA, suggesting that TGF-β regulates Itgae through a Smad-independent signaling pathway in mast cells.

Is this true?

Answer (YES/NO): NO